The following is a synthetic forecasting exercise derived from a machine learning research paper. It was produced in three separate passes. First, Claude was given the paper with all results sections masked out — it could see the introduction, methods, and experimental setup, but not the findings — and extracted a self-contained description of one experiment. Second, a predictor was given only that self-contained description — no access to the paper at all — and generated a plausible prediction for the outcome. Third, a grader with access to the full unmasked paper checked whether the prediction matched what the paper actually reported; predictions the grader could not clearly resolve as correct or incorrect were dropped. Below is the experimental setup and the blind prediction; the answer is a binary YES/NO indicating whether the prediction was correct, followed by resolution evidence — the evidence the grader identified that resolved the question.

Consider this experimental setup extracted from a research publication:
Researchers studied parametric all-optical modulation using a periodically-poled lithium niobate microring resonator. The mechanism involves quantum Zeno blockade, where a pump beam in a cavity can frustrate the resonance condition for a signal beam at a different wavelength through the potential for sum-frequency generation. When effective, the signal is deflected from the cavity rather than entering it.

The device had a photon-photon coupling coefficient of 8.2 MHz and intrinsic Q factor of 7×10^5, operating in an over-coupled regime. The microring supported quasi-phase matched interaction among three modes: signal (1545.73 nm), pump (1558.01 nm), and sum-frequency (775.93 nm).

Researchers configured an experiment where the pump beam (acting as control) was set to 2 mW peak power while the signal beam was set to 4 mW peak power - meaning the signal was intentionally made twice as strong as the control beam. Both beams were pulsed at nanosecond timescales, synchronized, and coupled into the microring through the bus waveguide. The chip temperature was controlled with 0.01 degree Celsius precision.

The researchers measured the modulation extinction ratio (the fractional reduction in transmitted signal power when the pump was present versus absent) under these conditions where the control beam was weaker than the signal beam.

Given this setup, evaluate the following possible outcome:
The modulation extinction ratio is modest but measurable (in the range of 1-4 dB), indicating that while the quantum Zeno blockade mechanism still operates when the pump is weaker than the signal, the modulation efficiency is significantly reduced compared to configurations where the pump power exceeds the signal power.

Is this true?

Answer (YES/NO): YES